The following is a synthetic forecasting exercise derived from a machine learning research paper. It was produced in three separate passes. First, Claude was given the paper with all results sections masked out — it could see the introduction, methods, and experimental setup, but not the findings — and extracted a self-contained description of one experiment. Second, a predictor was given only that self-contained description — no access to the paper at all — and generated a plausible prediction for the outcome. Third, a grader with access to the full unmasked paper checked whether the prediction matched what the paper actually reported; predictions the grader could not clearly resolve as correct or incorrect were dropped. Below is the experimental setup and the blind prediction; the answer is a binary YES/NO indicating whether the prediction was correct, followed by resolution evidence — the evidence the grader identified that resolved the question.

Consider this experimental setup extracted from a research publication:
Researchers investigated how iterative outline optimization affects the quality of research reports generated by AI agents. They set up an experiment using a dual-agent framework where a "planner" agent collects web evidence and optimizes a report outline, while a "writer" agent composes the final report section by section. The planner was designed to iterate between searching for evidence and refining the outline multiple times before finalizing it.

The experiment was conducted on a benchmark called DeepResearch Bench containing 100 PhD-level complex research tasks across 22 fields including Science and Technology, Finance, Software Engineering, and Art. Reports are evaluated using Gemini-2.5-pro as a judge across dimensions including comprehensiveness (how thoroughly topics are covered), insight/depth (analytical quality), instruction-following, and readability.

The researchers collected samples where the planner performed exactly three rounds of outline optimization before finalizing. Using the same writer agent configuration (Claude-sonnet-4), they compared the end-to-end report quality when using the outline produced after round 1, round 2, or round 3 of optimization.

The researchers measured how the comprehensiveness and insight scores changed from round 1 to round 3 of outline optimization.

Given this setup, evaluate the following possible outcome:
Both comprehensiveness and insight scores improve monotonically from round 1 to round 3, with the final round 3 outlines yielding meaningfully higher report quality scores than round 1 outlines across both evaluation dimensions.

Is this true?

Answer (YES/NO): YES